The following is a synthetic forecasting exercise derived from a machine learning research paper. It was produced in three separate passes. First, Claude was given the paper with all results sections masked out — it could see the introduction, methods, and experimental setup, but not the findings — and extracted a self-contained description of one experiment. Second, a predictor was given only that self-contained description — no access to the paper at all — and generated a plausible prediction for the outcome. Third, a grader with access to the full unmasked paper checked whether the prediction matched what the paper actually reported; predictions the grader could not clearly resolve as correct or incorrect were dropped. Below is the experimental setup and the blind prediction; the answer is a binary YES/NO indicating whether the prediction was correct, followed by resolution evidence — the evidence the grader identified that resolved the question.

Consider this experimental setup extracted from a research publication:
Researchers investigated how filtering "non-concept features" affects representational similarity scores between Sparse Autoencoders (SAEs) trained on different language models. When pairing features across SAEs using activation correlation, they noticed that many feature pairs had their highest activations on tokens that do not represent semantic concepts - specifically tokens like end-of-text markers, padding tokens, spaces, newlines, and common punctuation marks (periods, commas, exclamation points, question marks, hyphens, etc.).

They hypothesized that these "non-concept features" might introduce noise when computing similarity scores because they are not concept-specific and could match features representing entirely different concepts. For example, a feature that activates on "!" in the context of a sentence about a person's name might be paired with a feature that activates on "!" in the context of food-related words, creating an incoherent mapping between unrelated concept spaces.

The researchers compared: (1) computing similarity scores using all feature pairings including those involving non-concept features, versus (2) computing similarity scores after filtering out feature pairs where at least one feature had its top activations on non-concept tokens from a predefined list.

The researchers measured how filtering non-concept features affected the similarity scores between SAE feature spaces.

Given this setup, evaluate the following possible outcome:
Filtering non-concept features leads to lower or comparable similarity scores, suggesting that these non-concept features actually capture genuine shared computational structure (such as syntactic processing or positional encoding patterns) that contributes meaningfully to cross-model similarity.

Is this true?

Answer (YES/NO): NO